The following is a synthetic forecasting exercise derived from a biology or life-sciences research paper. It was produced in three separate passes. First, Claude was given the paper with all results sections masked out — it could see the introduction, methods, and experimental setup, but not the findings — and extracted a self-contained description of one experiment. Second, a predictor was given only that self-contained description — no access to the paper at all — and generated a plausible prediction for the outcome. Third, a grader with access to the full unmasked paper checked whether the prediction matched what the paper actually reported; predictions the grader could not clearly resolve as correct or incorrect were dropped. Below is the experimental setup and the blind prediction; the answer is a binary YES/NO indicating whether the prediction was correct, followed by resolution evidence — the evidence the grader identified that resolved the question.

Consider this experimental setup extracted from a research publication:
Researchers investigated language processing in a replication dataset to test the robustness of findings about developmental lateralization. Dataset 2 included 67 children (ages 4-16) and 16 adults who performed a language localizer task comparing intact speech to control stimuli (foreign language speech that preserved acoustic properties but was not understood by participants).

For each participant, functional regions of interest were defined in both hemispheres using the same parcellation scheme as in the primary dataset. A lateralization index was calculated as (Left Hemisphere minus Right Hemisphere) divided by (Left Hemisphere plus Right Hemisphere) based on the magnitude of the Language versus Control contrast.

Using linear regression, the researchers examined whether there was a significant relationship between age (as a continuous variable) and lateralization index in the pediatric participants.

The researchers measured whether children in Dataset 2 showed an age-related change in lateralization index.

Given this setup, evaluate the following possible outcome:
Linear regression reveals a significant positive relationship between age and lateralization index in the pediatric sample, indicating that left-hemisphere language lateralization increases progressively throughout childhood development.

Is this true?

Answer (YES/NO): NO